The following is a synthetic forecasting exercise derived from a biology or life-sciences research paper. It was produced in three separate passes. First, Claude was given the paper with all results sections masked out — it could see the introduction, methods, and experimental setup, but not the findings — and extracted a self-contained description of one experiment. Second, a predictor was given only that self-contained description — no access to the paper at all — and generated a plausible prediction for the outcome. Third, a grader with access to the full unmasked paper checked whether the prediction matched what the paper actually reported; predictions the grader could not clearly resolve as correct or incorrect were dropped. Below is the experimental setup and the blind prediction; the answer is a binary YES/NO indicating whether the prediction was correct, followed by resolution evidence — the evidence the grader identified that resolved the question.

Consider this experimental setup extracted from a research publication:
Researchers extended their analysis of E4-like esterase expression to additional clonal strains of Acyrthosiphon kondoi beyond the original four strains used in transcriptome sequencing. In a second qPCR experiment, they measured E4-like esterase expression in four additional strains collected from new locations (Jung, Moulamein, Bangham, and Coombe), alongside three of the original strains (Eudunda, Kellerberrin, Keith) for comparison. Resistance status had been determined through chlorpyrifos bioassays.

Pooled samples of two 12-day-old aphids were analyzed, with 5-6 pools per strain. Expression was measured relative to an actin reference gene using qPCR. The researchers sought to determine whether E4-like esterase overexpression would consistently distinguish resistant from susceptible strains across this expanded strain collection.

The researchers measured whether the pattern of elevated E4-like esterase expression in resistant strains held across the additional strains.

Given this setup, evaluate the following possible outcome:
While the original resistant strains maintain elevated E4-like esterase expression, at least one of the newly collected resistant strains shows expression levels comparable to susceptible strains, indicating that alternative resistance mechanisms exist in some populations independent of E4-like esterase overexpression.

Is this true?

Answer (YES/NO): NO